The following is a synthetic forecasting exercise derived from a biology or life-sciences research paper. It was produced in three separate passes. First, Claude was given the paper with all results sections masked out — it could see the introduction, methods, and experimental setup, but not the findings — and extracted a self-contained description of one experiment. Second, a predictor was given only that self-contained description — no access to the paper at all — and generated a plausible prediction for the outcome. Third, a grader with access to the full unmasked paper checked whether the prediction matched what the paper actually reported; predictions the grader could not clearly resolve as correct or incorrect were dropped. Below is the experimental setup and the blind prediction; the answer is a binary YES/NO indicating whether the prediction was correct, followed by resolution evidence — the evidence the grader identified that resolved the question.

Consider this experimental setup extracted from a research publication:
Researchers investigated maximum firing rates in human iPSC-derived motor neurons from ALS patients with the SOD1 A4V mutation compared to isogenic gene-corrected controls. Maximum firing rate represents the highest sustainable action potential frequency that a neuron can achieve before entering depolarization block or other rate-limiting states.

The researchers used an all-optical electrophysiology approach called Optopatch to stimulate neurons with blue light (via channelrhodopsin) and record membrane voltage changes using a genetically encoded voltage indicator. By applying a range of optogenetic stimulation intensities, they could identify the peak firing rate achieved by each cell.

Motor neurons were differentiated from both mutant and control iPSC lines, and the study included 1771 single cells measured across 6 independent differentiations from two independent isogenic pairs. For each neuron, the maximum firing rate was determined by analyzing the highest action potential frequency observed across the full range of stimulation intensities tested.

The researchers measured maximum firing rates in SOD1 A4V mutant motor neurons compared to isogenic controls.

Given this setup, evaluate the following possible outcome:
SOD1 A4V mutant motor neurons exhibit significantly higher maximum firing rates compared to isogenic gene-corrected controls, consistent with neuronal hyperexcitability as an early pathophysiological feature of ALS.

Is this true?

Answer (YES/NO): NO